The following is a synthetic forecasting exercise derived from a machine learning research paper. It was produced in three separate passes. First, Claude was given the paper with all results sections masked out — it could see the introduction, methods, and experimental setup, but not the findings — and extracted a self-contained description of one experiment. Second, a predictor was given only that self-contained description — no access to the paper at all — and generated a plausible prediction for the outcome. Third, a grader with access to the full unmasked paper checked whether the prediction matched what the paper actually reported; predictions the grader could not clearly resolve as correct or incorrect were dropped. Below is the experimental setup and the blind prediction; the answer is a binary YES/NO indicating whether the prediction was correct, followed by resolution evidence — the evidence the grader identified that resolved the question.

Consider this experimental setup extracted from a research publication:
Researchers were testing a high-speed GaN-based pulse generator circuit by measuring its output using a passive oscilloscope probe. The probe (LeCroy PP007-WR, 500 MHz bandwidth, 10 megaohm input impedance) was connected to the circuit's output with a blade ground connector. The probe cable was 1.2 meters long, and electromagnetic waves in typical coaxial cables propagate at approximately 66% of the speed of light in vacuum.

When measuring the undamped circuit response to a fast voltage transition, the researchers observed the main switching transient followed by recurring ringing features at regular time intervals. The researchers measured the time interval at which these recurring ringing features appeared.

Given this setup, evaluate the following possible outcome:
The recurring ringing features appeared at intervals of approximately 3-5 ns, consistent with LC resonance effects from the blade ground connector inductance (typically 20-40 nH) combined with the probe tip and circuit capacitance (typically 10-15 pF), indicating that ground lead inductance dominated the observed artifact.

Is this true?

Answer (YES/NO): NO